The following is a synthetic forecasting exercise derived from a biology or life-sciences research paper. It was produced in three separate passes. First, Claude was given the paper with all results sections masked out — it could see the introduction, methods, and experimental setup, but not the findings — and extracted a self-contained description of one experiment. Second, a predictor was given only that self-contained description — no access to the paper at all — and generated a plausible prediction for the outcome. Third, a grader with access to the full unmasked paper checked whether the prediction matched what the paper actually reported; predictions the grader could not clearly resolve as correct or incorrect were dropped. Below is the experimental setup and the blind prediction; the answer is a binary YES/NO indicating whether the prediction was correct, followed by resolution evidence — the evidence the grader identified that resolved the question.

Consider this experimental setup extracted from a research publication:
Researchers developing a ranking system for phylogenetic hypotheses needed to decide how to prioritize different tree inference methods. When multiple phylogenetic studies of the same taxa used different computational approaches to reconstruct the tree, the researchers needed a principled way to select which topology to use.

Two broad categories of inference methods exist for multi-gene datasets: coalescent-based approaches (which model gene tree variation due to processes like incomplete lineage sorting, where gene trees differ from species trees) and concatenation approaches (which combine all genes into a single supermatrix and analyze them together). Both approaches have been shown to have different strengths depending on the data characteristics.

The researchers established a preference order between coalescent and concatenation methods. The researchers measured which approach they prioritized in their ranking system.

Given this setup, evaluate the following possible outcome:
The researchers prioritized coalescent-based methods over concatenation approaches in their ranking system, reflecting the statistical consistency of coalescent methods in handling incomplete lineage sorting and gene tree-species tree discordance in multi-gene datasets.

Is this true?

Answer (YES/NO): YES